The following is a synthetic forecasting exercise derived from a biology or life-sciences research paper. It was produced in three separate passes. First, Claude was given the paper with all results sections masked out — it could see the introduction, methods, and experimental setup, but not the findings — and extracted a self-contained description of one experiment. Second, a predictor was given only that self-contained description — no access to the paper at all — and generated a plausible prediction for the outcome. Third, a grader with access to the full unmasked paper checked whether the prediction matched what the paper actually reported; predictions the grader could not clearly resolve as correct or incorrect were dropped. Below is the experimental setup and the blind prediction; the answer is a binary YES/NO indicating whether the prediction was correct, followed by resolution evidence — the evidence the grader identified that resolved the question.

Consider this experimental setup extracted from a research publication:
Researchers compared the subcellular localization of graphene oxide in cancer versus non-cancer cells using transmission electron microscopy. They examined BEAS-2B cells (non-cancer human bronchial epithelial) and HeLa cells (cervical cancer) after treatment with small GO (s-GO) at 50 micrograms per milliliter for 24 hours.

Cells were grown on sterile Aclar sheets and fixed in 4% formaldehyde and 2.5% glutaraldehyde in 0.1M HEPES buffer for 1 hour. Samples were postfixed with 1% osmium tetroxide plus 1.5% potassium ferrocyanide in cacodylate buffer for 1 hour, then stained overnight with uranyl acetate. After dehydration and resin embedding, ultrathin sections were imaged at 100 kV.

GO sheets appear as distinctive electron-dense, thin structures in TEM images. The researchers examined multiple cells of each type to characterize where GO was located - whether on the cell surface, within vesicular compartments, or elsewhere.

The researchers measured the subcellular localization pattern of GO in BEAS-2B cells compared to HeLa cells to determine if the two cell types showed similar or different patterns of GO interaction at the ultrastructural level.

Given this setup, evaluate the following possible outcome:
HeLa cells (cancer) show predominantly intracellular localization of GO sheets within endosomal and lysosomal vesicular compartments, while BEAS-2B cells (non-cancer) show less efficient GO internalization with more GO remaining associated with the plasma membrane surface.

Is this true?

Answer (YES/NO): NO